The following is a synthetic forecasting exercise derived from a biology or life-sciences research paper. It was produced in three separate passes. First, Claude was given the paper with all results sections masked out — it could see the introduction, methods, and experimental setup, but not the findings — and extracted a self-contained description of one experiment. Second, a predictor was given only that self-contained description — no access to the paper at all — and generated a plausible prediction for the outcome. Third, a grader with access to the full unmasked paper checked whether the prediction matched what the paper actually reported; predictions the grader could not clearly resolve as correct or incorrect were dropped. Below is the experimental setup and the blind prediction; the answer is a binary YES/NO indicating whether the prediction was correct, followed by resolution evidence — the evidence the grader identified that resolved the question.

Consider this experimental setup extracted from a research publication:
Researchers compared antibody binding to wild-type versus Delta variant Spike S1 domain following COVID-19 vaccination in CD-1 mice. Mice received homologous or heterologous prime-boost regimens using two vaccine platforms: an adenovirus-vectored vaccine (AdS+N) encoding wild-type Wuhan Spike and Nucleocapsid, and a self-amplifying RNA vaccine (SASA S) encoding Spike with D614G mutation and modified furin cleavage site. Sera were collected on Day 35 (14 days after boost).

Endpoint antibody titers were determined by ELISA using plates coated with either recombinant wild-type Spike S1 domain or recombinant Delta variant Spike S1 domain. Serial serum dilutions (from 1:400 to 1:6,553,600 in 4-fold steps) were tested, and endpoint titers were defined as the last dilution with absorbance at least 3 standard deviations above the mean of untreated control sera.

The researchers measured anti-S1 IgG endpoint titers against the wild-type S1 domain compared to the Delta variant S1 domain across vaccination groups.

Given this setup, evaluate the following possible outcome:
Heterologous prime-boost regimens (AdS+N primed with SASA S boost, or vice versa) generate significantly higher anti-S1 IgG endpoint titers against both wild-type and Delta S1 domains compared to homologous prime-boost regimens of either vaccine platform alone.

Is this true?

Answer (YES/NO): NO